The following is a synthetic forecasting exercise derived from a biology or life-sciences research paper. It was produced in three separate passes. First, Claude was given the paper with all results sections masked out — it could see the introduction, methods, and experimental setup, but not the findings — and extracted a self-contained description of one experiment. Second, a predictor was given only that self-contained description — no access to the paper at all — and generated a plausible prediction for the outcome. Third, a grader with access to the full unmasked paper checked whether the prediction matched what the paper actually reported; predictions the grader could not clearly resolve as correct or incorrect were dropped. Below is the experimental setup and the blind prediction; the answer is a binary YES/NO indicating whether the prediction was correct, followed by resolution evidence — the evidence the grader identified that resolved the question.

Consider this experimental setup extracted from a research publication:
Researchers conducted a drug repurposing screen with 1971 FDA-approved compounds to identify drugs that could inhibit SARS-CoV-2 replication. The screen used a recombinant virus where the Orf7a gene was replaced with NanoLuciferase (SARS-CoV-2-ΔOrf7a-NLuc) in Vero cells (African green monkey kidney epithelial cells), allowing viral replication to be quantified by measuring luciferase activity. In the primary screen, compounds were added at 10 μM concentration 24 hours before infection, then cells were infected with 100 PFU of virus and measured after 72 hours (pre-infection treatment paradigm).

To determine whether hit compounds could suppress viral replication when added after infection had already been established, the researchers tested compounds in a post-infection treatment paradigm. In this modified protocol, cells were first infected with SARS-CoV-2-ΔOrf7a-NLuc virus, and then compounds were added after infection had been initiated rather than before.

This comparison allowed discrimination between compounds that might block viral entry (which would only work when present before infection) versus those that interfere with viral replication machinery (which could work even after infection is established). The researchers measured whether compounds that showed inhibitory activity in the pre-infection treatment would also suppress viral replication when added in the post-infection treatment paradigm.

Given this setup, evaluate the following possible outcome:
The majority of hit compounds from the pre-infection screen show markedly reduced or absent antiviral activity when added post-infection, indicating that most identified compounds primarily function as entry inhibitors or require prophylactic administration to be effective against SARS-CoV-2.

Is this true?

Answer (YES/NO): YES